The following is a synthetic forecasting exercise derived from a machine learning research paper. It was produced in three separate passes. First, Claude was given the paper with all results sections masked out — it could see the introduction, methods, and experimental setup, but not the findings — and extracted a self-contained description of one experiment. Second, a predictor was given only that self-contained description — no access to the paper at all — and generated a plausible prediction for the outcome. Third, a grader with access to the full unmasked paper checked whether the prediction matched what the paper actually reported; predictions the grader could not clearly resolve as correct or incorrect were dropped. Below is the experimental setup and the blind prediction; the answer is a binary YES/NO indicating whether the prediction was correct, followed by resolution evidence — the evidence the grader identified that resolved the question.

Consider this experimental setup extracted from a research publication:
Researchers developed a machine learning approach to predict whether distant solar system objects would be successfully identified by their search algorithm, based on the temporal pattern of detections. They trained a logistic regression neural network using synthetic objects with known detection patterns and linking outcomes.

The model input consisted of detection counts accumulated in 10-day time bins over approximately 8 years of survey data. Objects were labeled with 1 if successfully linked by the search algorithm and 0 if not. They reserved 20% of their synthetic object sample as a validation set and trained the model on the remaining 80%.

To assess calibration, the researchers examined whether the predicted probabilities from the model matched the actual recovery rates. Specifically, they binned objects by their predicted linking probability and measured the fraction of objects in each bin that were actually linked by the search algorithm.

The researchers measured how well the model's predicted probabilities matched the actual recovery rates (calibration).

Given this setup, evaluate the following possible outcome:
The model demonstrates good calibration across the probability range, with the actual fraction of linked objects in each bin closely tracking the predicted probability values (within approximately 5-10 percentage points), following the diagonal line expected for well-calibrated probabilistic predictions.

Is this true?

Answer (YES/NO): YES